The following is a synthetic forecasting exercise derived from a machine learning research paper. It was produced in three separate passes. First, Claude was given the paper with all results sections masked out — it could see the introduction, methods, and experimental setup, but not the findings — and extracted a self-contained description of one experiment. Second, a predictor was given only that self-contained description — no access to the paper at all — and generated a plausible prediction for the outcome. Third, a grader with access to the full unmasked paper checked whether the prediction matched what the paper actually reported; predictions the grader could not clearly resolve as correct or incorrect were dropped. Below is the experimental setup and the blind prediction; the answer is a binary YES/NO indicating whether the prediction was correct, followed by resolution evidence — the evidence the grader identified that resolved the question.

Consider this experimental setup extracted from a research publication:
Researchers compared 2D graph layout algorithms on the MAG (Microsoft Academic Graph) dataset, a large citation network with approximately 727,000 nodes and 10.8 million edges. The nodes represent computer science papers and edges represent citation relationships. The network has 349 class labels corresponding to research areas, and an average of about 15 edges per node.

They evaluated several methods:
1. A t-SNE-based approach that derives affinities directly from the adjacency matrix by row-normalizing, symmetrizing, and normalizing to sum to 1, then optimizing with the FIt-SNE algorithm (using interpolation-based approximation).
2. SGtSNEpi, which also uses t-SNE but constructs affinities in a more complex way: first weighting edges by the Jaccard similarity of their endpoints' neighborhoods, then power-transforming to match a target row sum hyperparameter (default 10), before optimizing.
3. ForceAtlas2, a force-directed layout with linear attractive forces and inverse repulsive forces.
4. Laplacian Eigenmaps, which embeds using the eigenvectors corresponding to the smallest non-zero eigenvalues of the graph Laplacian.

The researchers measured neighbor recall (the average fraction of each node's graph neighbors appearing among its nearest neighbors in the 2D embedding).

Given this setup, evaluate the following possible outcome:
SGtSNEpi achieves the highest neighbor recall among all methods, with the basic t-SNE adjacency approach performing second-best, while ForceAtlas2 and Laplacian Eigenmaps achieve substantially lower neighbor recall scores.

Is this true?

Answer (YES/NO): NO